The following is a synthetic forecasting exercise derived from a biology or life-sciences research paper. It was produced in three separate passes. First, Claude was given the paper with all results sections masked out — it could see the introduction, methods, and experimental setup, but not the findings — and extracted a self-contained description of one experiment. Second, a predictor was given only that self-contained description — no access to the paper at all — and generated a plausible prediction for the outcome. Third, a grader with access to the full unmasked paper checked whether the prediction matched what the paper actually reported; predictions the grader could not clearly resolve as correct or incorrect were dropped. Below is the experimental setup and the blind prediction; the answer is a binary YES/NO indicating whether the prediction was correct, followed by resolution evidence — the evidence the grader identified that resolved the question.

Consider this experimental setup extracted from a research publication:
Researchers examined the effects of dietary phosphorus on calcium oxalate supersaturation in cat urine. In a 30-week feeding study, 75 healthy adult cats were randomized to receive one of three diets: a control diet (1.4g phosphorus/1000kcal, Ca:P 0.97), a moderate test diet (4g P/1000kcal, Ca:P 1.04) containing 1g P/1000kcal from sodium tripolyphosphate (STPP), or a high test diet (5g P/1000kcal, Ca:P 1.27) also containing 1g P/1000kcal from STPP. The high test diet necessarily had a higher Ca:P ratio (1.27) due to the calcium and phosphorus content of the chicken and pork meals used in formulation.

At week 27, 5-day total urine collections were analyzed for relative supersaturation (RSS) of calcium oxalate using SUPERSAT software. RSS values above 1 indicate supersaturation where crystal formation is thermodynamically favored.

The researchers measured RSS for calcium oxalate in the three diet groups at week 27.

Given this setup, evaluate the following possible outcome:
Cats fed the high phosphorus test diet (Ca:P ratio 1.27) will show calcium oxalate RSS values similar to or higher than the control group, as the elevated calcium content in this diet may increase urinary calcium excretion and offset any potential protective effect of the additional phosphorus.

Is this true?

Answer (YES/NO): NO